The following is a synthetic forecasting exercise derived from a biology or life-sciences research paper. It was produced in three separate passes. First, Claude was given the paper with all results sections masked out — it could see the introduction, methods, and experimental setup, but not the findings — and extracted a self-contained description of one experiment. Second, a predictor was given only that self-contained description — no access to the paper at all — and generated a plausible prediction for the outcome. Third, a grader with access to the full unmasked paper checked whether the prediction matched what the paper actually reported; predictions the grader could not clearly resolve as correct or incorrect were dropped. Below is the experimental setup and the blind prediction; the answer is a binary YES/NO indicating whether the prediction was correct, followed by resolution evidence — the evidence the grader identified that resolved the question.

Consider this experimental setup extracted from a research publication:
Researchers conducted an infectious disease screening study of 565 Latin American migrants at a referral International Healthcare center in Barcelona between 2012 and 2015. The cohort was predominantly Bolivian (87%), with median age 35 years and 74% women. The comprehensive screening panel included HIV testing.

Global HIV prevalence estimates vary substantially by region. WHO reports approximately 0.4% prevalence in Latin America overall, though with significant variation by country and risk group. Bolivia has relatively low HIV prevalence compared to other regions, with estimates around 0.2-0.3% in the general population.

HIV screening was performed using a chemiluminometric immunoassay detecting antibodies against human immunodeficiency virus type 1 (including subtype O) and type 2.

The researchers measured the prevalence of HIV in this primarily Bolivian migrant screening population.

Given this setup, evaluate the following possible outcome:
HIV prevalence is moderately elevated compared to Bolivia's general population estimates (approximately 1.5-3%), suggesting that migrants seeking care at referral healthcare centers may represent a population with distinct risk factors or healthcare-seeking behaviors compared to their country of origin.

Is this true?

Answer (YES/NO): NO